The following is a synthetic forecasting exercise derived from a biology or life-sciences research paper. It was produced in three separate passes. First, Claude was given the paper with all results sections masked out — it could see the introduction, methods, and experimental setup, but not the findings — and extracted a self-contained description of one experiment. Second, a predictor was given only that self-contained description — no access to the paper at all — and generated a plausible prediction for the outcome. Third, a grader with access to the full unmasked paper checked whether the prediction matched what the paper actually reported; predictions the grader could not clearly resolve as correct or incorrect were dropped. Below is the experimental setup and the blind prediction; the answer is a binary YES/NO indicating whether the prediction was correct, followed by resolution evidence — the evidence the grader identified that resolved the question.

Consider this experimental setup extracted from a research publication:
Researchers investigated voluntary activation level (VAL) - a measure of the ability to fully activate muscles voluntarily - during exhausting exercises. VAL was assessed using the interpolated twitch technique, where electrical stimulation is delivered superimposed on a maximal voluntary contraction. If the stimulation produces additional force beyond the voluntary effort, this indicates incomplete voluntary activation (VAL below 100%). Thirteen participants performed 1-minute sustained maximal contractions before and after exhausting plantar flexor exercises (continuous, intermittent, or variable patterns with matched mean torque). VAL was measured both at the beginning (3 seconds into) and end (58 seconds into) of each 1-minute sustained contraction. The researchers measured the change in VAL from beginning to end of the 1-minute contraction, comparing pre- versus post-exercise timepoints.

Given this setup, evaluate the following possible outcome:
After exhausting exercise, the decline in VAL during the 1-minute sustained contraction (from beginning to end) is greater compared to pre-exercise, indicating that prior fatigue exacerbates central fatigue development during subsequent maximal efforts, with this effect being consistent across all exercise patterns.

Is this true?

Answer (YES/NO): YES